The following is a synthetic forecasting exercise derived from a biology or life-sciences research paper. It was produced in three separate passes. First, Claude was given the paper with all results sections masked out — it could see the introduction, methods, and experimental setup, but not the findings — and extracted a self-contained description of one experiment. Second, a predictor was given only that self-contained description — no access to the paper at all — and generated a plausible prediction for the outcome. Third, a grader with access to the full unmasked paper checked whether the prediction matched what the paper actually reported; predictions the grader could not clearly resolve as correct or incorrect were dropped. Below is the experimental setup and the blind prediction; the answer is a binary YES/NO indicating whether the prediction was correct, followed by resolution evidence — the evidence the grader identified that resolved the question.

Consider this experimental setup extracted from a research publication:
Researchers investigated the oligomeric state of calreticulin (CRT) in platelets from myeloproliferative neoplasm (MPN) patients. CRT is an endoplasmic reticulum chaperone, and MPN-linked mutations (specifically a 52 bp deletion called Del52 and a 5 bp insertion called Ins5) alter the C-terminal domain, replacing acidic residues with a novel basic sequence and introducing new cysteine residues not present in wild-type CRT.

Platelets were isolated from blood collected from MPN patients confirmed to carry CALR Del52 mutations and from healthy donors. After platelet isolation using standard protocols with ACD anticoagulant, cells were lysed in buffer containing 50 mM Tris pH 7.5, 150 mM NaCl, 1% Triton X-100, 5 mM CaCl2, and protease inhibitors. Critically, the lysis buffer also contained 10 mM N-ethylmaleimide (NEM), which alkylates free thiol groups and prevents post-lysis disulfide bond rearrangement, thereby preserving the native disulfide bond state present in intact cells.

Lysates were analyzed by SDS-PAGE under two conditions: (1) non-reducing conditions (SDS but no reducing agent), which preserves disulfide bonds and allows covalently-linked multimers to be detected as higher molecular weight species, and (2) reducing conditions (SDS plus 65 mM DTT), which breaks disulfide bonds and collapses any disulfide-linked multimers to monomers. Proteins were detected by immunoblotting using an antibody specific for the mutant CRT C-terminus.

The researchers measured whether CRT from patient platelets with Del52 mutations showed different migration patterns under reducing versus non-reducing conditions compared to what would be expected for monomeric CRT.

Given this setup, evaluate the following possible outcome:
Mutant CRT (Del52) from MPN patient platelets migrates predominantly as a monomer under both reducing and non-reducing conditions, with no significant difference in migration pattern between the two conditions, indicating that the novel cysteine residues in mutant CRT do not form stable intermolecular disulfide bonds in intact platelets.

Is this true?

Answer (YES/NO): NO